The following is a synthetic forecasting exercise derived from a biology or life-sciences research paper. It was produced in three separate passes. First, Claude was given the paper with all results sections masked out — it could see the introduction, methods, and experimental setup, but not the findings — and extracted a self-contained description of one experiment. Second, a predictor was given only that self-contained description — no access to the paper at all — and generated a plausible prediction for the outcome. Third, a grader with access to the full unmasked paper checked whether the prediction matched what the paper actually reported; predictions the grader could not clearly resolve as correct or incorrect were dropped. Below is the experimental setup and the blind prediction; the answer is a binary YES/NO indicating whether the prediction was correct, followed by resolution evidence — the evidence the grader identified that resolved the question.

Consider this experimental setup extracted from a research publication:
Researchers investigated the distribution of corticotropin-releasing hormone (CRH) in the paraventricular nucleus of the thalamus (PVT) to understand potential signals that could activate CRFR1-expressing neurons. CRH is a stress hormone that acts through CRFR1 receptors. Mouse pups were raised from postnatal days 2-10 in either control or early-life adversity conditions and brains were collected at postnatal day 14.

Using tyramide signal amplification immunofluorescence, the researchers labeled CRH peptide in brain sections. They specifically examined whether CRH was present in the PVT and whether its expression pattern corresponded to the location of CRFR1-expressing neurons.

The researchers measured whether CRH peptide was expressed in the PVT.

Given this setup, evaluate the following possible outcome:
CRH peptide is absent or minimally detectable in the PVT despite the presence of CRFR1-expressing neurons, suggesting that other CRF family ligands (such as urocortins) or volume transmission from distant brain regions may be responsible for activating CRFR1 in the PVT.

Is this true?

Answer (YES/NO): NO